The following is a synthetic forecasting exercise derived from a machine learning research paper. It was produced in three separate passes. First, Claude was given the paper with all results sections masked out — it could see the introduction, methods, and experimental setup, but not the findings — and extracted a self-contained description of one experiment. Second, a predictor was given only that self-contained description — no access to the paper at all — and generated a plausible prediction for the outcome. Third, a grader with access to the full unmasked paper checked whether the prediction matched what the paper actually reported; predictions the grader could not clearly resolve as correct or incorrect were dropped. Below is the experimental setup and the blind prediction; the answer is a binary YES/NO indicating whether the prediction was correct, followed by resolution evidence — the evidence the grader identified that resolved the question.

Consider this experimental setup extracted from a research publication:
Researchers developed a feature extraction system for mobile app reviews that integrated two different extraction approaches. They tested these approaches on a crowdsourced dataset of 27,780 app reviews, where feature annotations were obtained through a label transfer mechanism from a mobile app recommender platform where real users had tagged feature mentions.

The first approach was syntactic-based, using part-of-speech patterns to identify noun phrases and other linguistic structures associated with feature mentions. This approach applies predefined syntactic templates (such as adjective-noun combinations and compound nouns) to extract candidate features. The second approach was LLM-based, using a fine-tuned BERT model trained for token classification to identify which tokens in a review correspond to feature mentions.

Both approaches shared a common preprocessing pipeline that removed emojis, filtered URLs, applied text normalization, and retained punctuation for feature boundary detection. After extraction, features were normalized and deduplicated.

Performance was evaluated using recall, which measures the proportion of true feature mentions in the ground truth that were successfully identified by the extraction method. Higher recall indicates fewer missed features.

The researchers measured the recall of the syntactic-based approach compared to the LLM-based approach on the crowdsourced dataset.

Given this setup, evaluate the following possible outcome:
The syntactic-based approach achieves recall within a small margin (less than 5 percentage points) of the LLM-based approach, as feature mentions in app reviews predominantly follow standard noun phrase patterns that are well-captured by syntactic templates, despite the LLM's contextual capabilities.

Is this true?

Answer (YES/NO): NO